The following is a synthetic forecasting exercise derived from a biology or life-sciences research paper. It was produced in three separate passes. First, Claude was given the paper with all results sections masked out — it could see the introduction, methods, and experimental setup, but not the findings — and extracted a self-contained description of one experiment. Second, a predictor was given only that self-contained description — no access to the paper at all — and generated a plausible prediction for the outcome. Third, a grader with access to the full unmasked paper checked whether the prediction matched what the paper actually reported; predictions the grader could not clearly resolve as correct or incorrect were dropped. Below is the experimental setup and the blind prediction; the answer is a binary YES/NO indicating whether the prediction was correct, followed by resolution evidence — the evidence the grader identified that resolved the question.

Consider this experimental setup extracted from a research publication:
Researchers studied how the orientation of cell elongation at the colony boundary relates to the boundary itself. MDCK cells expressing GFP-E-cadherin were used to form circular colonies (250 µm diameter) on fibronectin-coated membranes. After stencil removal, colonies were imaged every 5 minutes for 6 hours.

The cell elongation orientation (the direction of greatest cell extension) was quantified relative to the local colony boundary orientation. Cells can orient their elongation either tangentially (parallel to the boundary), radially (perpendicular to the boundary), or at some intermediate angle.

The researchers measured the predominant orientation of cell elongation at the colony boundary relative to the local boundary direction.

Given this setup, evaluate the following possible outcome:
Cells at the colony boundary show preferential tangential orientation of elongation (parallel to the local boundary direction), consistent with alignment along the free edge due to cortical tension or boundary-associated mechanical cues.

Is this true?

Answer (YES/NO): YES